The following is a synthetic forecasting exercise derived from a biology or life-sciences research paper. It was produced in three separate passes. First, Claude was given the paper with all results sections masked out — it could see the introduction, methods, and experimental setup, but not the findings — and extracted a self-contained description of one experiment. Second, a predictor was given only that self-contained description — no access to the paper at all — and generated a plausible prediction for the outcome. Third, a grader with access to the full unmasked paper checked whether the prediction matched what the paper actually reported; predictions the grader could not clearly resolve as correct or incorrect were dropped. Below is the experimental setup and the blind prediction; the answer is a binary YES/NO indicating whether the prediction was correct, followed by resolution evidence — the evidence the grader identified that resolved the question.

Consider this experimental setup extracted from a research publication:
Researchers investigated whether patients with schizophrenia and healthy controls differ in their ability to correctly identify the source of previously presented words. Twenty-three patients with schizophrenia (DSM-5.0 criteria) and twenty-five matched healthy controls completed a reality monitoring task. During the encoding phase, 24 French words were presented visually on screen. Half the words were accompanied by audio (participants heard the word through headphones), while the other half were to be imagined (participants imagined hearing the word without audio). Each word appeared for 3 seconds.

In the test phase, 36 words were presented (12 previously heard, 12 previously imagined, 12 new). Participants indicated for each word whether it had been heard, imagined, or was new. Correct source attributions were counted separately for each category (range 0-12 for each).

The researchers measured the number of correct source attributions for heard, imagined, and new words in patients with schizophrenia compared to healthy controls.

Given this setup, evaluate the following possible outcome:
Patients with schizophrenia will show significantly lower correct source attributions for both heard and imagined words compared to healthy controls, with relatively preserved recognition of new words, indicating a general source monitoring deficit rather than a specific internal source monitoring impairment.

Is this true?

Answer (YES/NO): NO